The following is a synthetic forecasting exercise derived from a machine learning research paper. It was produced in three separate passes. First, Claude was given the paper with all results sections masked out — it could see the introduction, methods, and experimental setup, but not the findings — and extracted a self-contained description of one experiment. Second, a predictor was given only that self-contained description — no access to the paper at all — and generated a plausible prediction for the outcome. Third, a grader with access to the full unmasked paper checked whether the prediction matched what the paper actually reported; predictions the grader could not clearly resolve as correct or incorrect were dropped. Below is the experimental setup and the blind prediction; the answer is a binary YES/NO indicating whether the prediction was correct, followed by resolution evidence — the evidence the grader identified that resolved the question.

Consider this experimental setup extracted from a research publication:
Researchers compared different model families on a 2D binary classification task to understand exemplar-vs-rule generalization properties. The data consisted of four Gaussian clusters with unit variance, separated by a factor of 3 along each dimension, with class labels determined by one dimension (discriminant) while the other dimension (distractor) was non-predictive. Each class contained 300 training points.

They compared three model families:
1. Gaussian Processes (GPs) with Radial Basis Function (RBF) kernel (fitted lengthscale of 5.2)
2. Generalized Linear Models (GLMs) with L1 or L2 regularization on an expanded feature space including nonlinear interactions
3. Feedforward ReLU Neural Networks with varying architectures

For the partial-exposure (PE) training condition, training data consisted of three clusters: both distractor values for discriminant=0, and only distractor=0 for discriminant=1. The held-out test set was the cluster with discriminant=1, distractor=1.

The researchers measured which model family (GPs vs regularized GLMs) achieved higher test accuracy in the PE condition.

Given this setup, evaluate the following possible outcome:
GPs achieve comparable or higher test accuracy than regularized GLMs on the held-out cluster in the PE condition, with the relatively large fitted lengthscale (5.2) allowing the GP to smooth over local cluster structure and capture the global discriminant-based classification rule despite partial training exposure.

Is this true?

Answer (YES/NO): NO